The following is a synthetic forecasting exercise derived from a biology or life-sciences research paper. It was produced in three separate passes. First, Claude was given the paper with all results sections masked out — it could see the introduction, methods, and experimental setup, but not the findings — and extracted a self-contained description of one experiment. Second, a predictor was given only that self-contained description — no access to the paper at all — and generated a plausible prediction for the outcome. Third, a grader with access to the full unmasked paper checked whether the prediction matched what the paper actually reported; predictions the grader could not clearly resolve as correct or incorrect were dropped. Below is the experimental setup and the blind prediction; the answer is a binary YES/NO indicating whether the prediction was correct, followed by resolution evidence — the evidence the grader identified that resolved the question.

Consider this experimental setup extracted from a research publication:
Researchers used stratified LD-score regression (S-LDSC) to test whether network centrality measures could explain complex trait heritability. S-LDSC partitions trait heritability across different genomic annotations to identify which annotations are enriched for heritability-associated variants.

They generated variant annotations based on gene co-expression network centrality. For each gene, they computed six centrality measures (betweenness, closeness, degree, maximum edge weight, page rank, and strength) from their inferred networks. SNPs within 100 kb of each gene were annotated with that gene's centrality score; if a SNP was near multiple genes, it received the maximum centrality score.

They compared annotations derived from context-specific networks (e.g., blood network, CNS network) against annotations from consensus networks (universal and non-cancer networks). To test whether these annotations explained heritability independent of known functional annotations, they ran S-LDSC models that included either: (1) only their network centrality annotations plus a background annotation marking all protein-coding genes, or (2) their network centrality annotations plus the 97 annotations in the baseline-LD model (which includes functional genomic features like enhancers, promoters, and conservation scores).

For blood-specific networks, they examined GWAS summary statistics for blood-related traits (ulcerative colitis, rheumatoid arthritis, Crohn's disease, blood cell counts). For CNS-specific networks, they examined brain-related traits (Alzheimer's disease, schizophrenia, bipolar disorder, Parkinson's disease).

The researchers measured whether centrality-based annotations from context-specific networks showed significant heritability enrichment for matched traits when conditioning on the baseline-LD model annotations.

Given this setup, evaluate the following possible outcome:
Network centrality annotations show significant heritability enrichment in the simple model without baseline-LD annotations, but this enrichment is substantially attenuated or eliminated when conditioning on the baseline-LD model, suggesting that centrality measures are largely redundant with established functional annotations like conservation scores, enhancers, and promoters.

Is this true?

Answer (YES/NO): NO